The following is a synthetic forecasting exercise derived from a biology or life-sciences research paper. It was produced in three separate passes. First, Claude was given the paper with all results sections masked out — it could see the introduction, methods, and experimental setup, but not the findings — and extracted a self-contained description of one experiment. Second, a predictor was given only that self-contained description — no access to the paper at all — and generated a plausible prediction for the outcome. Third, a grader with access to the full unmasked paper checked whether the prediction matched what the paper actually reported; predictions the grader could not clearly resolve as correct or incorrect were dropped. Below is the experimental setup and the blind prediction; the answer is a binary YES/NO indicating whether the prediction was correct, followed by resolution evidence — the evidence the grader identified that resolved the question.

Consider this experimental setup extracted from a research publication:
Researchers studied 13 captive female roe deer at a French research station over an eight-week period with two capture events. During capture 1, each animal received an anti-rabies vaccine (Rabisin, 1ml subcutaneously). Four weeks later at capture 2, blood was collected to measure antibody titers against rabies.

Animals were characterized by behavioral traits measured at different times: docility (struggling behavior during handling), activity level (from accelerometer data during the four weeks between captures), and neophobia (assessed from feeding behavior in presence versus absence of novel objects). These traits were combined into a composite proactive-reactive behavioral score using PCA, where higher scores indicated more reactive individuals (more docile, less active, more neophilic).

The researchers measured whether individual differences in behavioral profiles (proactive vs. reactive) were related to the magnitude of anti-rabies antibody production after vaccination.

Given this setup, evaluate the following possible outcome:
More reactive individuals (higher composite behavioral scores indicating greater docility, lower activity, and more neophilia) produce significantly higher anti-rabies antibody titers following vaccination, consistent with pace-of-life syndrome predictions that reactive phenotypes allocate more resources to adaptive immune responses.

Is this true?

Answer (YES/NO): YES